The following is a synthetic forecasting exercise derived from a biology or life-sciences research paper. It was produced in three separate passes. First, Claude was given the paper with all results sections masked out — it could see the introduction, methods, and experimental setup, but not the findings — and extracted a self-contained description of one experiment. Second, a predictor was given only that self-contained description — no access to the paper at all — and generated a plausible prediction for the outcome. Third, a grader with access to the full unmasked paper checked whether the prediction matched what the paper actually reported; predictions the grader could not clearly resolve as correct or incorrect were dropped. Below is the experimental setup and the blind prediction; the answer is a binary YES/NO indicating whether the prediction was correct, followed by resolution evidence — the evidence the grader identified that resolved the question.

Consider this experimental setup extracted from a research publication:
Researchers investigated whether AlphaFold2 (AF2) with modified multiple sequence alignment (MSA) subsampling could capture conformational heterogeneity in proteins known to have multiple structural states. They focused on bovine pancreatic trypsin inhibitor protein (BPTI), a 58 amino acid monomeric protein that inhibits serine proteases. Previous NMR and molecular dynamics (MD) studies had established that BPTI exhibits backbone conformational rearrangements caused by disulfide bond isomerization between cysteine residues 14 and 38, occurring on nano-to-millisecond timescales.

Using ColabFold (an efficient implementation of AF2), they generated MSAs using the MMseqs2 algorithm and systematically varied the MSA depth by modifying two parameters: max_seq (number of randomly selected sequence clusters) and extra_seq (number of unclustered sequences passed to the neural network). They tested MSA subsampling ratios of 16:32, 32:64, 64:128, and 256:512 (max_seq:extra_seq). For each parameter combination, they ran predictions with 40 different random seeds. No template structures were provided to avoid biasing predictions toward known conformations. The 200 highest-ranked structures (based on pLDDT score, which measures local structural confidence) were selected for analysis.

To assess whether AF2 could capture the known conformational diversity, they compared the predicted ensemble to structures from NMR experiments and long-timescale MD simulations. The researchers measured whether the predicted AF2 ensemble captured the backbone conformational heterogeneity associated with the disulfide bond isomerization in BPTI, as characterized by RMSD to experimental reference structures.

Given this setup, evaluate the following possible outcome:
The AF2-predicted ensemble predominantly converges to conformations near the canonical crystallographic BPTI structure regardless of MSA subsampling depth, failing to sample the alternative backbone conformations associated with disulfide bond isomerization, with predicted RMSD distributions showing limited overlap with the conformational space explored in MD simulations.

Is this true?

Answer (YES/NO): YES